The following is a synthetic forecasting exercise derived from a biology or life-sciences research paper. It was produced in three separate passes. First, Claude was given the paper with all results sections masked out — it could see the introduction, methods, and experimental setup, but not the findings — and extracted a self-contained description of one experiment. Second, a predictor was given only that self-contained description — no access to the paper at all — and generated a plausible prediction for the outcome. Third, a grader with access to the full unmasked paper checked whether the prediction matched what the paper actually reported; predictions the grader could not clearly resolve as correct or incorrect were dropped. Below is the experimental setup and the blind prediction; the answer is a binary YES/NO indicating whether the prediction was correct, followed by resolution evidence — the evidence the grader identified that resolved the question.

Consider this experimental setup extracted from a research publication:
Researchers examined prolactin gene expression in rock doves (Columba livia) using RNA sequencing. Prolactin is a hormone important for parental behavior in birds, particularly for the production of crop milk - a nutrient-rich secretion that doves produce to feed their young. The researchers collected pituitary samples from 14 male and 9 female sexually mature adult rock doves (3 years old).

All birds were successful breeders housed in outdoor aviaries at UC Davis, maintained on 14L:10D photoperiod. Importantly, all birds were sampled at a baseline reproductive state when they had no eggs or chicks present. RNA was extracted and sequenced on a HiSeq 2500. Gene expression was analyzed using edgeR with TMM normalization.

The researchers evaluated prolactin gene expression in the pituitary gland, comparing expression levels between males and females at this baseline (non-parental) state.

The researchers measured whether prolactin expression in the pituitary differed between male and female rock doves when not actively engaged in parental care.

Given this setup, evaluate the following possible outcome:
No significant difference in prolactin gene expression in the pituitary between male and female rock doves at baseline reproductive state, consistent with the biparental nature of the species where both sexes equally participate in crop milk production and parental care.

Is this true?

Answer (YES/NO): NO